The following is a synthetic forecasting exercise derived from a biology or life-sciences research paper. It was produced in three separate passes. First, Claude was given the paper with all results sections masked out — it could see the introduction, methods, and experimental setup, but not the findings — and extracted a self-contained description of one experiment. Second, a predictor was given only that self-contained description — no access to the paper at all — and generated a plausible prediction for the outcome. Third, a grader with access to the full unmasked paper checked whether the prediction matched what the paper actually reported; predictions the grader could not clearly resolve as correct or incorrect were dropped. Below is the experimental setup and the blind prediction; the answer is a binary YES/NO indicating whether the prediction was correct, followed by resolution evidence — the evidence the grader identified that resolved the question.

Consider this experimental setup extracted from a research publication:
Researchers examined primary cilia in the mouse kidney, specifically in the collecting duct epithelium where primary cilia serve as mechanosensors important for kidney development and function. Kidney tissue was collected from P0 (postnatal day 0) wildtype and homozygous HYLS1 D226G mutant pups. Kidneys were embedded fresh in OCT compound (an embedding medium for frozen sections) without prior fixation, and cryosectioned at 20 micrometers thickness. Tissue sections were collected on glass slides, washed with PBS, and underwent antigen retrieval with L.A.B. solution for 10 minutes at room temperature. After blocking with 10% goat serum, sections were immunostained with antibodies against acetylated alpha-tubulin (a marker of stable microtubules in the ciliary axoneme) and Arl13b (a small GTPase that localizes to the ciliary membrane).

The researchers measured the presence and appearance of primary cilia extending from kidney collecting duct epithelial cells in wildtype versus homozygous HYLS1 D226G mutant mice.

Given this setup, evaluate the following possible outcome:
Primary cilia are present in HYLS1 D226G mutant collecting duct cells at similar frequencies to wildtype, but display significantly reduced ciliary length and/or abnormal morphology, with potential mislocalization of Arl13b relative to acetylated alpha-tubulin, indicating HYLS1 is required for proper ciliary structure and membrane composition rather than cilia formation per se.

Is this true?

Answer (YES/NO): NO